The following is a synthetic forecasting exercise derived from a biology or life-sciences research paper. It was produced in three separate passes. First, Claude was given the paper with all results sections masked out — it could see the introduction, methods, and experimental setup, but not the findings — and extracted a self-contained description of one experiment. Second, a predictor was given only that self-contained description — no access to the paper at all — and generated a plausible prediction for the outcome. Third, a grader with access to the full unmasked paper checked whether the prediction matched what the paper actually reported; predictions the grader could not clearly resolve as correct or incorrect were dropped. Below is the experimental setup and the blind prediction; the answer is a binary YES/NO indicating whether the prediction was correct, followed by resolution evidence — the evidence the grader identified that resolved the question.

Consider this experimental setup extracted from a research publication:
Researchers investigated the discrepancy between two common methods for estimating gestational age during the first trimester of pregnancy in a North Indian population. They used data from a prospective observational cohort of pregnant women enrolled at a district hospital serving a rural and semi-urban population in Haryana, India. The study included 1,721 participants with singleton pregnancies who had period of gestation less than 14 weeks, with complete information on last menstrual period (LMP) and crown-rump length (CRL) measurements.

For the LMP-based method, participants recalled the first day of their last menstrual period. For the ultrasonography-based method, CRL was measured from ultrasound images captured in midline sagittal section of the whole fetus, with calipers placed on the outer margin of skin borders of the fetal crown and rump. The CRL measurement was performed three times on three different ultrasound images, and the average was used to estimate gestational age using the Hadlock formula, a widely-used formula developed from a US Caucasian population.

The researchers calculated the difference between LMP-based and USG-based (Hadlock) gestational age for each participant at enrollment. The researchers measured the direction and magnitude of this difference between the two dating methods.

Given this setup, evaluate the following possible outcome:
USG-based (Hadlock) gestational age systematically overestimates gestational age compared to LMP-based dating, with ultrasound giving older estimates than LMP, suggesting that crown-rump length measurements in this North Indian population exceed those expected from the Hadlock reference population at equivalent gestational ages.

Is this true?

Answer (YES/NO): NO